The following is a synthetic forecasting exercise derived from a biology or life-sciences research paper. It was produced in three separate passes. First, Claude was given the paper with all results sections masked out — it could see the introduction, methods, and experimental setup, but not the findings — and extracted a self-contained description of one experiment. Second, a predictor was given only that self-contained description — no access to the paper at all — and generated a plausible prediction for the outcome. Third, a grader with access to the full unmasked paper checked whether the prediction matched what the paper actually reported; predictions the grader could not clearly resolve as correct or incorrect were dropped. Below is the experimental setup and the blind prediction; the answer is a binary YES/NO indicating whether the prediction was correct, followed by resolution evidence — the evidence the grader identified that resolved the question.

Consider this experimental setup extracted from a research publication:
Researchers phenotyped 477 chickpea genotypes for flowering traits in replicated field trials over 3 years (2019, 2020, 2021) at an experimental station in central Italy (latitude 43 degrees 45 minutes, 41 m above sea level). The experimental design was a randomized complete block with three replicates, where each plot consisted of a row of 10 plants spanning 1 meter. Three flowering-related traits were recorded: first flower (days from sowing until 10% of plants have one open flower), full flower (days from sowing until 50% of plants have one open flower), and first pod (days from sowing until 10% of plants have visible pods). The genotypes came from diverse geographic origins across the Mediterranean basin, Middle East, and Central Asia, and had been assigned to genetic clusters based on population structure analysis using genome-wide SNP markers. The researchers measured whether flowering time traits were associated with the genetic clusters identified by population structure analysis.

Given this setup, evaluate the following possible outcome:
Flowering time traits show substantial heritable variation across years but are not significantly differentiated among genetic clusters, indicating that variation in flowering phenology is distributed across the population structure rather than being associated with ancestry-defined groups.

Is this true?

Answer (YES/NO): NO